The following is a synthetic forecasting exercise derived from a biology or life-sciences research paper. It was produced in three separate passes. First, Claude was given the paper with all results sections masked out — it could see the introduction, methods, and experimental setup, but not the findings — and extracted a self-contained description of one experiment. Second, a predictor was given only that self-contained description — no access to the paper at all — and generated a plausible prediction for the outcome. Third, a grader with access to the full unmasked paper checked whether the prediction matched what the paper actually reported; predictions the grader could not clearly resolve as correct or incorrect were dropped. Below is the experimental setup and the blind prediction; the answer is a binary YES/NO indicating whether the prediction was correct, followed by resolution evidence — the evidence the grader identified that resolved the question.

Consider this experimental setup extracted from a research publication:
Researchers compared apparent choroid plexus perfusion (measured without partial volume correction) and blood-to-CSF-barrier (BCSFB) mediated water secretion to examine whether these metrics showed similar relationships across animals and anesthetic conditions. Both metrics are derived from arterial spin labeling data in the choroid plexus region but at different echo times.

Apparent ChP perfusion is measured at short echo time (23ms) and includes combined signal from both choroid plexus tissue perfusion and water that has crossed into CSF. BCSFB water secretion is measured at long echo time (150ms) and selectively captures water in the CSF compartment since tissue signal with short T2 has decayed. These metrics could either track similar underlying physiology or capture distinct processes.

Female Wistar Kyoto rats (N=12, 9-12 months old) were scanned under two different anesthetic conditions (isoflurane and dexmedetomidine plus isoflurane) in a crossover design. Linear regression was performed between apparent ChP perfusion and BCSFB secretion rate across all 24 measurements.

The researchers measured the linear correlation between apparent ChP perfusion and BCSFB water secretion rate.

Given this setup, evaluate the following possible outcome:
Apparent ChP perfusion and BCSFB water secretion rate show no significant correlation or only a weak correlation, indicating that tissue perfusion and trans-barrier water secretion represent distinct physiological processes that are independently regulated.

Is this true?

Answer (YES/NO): NO